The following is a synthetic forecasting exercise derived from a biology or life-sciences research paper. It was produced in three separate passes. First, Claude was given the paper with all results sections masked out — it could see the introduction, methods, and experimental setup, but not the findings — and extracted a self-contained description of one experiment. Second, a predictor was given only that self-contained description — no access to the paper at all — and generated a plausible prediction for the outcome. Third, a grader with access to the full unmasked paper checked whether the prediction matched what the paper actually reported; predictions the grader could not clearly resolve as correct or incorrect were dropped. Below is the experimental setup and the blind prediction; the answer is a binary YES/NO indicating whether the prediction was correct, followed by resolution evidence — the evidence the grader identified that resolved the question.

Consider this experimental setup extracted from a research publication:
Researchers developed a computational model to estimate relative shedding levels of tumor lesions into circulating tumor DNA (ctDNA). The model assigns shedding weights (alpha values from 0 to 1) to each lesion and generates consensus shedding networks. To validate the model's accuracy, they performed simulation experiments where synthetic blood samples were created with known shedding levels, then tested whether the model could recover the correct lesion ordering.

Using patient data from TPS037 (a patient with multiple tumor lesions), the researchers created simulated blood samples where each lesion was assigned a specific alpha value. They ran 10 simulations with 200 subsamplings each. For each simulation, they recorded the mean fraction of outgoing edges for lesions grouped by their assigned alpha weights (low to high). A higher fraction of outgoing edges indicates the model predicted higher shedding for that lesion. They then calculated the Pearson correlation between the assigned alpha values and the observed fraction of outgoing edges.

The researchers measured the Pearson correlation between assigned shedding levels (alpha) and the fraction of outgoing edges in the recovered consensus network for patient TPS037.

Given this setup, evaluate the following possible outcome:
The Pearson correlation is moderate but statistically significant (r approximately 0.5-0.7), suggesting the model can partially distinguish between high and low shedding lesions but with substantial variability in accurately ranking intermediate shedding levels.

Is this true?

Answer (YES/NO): NO